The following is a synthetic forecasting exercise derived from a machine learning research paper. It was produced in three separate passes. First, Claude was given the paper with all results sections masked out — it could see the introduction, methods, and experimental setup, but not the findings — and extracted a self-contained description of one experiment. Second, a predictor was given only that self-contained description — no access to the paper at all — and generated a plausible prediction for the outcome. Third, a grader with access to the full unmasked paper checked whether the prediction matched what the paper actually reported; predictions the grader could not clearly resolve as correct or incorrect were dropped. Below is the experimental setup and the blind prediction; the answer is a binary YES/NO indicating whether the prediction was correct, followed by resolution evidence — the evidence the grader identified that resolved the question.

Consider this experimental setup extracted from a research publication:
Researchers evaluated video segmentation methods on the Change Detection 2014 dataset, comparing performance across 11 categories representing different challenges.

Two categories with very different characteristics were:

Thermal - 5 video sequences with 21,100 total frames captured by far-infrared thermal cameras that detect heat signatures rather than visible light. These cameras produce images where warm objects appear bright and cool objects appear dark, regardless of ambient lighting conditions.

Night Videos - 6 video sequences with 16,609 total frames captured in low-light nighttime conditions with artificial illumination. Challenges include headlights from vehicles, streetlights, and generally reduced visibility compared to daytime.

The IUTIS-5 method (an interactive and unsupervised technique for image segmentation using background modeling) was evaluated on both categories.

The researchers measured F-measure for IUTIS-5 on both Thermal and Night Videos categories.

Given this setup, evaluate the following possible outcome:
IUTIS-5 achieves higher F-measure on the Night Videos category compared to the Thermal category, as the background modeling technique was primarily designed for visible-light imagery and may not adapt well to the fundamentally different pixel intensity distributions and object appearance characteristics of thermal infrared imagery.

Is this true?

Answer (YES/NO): NO